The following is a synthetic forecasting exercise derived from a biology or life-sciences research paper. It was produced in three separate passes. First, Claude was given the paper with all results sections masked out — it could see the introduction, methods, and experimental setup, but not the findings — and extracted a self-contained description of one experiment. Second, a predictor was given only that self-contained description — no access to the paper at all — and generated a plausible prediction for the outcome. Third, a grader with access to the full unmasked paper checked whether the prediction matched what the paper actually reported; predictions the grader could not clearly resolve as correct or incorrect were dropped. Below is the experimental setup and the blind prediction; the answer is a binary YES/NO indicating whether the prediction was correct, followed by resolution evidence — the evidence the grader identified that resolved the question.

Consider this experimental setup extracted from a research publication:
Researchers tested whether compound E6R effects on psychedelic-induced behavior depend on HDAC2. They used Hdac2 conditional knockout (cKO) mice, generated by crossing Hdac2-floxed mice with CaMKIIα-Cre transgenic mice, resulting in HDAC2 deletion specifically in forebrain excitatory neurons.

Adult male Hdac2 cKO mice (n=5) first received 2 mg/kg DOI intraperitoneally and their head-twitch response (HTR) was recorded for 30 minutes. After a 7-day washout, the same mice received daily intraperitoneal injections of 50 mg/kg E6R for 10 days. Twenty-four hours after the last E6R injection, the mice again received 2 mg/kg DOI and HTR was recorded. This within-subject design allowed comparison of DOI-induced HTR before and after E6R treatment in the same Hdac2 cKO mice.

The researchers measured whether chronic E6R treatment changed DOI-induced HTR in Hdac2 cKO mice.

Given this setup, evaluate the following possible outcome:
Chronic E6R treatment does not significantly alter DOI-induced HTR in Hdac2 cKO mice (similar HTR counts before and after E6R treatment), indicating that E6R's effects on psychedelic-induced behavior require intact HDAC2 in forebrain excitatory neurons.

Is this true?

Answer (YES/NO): YES